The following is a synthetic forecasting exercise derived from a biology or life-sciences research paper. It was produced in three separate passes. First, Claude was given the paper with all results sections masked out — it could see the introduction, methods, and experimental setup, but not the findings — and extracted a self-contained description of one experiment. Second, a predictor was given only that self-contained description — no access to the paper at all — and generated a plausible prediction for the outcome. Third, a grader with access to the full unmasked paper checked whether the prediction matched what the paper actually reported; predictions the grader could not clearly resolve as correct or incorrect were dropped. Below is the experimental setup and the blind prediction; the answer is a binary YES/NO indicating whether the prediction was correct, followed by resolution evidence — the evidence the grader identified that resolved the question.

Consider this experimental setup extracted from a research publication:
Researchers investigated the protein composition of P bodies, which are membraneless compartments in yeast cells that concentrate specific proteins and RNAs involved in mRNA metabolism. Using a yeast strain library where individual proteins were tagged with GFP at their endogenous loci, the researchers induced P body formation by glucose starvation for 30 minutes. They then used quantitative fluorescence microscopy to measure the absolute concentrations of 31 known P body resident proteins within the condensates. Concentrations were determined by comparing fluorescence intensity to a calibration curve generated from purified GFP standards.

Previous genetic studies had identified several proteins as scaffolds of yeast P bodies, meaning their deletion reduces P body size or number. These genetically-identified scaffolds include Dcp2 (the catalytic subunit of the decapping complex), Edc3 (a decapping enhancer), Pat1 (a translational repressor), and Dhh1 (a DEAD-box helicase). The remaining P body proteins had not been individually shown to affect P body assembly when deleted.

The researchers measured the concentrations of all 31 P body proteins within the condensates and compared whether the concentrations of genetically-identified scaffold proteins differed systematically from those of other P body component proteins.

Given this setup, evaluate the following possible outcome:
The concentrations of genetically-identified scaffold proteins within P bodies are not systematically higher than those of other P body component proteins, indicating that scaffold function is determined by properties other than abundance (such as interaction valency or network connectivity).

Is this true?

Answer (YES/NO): NO